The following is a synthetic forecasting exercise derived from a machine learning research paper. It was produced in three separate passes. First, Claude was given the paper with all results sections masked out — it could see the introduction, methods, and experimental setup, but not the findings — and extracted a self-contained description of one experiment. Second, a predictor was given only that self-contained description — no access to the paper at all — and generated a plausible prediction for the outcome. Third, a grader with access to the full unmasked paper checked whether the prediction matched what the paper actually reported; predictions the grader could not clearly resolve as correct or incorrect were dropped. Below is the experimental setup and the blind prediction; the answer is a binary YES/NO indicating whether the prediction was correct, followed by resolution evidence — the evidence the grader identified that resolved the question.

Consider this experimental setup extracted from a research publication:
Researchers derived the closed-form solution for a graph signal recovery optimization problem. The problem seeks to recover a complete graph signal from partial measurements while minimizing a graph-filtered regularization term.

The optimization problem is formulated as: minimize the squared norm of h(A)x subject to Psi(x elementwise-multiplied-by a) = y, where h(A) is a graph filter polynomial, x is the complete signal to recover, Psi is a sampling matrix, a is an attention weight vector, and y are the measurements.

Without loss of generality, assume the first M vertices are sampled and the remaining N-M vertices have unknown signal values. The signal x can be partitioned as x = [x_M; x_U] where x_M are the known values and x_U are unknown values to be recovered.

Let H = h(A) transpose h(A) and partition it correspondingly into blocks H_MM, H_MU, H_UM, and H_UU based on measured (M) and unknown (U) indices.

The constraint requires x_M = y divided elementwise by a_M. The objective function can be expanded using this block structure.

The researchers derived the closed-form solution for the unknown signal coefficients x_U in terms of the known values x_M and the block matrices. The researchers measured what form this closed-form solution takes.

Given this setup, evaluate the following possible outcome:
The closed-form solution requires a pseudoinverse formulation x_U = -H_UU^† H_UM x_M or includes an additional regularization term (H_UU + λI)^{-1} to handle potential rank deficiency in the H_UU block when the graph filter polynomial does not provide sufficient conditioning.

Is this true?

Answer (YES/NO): NO